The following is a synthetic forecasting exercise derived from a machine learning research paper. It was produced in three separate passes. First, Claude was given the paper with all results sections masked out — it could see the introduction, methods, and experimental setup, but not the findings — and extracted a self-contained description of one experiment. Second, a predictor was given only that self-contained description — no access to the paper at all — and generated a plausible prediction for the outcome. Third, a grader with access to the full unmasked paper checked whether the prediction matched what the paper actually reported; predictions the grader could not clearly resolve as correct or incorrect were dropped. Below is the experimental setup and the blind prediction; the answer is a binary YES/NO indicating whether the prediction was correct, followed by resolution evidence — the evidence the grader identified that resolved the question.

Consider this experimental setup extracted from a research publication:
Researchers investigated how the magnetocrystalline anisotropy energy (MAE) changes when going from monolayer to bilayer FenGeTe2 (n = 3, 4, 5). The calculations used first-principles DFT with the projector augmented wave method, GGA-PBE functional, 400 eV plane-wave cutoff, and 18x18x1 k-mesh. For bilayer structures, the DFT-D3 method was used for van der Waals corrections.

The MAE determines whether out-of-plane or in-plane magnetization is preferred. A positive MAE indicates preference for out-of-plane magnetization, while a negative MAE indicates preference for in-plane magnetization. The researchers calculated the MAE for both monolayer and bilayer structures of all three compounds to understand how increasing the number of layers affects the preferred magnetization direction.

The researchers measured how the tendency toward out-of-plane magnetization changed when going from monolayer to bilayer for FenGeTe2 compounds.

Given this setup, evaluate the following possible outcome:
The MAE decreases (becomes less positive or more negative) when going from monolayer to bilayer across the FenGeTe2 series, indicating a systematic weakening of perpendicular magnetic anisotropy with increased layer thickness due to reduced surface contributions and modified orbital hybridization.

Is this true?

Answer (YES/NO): NO